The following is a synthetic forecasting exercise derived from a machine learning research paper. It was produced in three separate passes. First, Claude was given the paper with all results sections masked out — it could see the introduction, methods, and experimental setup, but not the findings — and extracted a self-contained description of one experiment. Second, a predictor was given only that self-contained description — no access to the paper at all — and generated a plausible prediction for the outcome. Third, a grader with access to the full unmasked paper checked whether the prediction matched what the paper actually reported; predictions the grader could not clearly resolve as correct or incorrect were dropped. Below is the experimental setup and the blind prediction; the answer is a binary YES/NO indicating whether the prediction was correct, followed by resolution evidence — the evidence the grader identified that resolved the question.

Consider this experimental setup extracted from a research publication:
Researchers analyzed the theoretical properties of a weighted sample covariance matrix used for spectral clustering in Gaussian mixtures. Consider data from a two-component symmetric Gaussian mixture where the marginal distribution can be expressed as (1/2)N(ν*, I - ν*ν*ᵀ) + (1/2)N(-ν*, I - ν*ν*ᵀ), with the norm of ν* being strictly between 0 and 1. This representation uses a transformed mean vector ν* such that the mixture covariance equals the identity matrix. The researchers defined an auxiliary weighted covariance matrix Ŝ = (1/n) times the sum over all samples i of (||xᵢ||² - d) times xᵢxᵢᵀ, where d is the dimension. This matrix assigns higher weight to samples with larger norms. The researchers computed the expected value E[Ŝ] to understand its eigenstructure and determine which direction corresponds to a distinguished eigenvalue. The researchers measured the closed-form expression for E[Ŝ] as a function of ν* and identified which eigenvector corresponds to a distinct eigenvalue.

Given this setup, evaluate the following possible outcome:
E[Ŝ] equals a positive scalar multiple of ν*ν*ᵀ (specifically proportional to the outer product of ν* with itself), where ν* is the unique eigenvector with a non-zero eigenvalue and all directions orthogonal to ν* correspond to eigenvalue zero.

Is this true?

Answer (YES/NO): NO